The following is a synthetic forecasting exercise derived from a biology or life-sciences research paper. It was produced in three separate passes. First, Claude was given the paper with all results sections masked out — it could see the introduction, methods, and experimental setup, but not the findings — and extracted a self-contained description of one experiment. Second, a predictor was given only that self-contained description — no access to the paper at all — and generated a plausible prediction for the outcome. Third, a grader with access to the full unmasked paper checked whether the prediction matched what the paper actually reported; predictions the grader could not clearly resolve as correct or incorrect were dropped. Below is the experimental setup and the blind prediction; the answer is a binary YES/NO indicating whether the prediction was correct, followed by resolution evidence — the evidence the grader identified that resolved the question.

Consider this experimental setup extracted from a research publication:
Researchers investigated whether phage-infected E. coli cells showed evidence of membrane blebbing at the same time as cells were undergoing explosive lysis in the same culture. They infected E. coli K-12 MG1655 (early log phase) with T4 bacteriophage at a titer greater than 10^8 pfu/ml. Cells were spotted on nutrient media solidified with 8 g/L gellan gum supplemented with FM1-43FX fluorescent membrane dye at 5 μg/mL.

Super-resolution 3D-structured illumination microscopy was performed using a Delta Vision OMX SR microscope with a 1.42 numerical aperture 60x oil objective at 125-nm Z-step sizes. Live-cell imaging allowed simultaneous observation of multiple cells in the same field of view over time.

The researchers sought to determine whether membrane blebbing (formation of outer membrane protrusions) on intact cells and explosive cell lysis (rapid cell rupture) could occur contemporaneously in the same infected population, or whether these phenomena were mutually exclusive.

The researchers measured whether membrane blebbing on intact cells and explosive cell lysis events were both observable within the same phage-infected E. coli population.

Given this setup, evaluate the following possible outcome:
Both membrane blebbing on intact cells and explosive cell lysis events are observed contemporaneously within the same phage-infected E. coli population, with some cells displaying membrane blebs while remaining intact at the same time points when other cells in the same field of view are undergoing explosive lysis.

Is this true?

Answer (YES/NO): YES